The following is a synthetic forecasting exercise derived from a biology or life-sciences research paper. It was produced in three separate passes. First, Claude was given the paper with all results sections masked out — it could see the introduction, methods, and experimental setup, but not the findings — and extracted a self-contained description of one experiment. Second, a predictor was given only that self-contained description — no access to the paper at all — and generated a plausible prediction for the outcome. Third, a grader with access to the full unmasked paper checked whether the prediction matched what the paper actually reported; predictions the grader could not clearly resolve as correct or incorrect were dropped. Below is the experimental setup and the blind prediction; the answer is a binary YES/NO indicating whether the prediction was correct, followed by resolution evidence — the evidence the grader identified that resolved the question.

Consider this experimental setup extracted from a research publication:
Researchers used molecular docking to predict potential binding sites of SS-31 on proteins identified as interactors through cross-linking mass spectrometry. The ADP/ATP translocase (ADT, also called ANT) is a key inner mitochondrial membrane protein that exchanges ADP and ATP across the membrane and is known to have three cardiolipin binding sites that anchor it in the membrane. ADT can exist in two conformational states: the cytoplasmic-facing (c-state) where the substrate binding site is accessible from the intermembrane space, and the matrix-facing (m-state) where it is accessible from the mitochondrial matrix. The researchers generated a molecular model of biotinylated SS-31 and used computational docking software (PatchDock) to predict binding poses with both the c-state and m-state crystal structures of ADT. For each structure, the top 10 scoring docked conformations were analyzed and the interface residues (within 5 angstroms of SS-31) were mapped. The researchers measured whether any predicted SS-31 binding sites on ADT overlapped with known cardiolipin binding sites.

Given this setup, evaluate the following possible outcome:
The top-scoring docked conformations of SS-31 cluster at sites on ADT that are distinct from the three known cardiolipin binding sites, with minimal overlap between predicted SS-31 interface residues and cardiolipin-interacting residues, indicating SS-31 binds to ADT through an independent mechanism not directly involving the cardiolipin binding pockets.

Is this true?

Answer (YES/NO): YES